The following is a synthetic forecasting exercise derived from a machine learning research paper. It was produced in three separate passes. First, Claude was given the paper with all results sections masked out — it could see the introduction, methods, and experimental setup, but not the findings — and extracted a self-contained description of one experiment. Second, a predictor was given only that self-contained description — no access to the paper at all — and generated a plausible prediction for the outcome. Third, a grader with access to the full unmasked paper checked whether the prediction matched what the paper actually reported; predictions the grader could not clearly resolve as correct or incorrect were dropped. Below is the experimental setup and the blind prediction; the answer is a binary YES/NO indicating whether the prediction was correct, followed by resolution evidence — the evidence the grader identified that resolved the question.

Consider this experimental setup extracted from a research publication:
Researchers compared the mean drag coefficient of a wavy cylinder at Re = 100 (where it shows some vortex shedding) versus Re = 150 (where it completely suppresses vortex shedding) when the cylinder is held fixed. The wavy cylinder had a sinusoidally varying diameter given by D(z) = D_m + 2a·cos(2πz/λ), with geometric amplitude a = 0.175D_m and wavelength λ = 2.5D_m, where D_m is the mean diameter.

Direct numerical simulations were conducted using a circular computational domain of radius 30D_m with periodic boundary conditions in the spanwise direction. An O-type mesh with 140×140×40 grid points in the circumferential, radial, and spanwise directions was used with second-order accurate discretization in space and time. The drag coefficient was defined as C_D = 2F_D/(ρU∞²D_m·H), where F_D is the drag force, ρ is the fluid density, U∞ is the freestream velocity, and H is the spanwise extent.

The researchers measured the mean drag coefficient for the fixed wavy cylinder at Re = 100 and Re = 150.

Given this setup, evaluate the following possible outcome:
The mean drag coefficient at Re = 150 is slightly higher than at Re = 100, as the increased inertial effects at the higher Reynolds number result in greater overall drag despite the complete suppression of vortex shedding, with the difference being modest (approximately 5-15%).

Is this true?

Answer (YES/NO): NO